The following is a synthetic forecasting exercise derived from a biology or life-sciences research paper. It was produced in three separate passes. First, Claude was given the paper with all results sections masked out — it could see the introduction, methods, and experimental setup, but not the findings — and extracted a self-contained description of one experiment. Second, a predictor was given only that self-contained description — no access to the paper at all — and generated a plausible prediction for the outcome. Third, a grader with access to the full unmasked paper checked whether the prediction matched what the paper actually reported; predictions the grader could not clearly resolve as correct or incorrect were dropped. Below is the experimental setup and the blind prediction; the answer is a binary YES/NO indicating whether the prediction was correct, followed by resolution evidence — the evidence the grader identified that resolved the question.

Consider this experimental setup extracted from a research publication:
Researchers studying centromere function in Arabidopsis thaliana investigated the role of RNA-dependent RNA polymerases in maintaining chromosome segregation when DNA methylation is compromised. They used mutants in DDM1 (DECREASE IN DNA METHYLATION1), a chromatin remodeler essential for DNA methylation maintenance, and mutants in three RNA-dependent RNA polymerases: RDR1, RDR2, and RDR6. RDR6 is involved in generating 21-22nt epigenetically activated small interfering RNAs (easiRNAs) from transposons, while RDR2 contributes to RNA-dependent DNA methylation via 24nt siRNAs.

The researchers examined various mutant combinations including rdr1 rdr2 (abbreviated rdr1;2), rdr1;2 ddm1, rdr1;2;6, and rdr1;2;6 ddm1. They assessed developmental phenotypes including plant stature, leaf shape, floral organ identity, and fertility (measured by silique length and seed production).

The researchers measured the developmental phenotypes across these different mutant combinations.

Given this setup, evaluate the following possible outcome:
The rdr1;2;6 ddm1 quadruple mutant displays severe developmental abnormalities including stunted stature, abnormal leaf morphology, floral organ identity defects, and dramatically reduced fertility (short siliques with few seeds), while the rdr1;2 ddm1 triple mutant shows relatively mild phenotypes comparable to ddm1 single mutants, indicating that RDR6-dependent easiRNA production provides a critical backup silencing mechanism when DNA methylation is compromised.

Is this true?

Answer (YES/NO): NO